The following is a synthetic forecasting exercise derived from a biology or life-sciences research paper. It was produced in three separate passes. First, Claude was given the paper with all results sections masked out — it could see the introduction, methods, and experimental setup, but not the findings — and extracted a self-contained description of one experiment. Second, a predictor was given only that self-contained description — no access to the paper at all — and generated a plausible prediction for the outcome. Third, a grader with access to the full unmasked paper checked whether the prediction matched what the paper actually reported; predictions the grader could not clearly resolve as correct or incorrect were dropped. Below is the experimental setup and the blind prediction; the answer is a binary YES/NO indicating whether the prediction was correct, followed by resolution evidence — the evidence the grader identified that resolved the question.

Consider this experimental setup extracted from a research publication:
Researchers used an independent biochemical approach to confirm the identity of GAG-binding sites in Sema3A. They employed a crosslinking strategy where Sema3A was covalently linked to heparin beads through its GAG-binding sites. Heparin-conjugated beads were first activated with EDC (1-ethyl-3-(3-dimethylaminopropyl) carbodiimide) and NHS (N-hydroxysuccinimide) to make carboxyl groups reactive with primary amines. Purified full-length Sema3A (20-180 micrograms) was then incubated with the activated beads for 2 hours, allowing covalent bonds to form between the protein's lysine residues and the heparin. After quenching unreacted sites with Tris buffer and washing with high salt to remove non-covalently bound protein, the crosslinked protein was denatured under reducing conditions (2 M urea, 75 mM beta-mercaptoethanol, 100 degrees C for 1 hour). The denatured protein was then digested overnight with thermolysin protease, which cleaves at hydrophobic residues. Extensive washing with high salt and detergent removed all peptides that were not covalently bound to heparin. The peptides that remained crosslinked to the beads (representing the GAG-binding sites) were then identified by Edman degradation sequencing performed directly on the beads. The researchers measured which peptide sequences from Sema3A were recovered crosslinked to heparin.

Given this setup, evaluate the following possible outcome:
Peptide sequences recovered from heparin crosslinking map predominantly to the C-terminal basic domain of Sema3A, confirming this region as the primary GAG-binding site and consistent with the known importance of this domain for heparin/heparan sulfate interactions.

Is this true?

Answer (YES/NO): YES